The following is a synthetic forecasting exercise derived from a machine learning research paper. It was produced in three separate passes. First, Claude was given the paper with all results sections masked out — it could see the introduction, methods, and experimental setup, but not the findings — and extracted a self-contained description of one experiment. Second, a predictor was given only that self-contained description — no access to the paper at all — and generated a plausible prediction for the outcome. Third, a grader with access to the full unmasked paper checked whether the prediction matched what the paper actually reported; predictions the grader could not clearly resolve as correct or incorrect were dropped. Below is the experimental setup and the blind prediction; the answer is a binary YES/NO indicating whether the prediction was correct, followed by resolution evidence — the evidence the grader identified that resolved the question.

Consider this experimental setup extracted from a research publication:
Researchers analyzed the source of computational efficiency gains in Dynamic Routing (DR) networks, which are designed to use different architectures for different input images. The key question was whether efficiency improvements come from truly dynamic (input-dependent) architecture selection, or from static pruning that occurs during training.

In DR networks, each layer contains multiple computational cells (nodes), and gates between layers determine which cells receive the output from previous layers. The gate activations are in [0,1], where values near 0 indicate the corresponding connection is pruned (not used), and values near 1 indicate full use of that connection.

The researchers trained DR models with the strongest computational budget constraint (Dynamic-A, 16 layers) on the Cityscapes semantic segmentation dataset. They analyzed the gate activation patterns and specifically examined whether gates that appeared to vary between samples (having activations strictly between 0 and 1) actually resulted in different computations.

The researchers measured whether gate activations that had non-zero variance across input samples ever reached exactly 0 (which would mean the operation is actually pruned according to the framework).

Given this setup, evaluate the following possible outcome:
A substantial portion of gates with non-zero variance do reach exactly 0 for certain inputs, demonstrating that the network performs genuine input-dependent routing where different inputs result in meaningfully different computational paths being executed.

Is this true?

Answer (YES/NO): NO